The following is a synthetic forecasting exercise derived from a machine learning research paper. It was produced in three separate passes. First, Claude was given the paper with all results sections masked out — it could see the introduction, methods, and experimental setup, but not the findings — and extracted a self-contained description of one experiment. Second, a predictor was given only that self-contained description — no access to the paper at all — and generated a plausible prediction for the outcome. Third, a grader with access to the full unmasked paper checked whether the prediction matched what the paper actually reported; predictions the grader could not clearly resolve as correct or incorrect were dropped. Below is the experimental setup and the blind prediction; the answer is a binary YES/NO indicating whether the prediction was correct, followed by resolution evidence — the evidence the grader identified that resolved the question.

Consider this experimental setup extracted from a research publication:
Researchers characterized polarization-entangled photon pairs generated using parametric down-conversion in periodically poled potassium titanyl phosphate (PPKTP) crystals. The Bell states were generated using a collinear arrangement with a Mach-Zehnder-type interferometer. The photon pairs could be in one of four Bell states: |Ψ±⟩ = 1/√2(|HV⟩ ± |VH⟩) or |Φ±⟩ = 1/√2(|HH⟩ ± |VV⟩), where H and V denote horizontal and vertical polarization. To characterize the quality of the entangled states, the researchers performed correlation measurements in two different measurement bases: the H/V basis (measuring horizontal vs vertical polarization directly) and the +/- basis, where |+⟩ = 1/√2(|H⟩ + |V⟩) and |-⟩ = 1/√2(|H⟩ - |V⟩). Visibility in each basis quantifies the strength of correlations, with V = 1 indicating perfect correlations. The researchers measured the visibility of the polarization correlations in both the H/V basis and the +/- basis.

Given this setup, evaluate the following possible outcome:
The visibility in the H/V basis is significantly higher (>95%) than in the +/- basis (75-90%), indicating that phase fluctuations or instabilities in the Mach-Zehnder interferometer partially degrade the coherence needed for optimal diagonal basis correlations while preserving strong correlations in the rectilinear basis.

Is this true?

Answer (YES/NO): NO